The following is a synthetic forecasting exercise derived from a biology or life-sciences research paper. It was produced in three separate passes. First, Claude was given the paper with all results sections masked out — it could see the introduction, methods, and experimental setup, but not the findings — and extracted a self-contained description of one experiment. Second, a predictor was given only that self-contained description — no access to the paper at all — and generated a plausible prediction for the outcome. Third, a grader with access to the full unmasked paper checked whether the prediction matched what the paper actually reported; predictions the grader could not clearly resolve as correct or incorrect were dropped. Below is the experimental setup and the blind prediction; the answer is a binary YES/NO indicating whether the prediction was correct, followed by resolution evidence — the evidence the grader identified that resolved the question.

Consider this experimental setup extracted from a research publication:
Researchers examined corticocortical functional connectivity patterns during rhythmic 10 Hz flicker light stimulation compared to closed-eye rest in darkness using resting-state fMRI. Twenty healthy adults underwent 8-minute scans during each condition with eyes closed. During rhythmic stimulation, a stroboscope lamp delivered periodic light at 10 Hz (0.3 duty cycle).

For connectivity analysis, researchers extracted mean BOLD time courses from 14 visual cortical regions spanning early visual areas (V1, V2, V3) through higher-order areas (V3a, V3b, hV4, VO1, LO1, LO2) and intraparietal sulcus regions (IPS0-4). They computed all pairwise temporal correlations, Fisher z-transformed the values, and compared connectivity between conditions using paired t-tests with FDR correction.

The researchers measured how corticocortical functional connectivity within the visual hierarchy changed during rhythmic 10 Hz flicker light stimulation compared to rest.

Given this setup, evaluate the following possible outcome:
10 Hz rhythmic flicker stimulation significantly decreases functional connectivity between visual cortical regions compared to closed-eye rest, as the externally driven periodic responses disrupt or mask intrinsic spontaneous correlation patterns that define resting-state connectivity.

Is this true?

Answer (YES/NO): NO